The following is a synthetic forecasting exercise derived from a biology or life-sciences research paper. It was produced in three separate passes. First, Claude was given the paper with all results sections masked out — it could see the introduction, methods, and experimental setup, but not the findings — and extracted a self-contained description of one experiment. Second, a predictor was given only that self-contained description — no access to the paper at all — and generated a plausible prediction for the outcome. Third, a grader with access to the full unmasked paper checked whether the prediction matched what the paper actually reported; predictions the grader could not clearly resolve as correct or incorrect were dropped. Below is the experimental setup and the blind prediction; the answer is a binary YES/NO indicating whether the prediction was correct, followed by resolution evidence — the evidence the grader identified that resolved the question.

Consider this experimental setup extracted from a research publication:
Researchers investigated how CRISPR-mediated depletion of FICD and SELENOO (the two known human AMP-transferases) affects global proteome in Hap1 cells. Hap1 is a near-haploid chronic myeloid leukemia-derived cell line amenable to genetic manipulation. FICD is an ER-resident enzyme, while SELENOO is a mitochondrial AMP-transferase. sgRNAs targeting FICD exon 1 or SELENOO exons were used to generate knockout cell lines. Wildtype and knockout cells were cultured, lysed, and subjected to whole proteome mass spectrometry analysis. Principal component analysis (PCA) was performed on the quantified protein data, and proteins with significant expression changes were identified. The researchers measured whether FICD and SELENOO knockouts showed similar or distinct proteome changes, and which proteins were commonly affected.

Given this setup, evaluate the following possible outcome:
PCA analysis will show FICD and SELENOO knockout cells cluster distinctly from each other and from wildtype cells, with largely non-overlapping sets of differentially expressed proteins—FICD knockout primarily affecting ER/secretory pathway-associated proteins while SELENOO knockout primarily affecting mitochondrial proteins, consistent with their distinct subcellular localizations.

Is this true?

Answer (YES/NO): NO